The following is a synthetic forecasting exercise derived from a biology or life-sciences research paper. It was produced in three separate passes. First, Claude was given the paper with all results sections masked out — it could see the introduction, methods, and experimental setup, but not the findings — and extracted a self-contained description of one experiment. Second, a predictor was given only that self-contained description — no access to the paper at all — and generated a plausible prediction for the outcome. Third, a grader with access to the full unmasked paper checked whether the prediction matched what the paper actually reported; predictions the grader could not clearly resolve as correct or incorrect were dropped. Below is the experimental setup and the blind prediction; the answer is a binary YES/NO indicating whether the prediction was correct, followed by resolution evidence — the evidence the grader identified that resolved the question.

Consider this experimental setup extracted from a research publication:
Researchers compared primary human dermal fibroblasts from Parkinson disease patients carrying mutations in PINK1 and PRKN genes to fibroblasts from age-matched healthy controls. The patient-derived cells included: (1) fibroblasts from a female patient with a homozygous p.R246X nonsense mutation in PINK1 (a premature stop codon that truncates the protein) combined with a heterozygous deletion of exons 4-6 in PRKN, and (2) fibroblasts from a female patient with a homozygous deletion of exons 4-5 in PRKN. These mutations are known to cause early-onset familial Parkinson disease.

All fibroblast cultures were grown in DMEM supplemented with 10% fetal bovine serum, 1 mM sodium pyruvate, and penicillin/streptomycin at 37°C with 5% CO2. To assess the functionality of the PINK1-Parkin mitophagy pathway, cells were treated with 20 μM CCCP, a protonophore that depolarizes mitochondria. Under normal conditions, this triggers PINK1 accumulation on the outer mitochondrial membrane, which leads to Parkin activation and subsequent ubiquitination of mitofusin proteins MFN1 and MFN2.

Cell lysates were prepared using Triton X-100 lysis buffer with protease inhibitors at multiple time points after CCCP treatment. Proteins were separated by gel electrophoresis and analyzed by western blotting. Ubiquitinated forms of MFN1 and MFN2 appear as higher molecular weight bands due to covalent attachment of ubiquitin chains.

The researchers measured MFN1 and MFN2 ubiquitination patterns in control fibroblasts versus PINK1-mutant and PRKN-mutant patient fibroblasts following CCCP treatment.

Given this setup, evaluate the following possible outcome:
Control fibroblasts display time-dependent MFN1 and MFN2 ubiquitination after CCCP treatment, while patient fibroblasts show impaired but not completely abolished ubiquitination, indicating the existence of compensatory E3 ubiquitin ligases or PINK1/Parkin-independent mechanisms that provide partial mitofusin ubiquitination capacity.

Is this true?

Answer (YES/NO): NO